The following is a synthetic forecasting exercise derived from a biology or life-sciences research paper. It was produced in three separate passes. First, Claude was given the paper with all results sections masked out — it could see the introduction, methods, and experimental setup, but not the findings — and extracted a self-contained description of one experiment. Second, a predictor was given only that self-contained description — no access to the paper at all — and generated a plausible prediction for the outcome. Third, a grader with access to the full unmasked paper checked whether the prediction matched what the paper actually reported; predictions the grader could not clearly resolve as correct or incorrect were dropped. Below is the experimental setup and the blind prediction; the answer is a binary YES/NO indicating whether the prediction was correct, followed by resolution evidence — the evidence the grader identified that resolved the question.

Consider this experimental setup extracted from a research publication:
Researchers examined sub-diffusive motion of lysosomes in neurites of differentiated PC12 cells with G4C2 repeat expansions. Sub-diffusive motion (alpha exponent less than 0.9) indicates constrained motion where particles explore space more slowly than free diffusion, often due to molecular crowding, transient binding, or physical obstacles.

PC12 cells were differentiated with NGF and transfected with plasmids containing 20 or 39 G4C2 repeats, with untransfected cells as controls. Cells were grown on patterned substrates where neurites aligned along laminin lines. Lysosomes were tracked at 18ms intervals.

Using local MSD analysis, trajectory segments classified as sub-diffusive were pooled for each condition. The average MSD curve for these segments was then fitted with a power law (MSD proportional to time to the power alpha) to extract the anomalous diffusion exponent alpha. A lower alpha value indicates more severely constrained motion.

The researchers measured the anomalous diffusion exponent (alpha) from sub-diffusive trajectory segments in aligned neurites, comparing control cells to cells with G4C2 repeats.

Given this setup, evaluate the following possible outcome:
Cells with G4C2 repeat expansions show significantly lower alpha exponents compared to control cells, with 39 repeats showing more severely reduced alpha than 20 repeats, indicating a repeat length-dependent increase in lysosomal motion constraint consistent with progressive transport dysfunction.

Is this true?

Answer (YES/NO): NO